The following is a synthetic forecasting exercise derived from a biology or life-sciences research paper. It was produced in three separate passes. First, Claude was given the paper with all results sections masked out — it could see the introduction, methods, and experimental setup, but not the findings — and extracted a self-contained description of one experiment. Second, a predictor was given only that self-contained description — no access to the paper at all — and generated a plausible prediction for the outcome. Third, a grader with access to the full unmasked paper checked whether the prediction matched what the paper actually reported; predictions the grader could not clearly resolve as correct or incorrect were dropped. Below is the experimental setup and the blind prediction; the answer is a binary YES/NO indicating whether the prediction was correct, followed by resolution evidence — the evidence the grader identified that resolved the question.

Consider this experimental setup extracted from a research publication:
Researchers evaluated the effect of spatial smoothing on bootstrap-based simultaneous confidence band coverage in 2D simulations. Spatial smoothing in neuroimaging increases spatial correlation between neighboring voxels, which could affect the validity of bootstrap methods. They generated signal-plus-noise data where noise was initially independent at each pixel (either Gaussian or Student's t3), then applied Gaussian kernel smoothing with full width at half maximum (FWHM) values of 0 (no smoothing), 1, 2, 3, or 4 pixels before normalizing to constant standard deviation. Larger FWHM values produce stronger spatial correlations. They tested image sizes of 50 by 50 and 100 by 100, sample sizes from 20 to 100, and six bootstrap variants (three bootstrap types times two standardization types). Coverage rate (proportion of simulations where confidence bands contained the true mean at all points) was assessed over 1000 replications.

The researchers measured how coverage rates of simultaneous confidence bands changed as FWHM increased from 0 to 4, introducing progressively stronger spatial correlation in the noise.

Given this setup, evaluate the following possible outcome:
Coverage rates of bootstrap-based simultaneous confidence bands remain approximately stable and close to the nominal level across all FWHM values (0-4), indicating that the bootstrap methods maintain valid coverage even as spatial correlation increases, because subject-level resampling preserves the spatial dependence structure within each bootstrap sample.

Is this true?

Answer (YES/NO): YES